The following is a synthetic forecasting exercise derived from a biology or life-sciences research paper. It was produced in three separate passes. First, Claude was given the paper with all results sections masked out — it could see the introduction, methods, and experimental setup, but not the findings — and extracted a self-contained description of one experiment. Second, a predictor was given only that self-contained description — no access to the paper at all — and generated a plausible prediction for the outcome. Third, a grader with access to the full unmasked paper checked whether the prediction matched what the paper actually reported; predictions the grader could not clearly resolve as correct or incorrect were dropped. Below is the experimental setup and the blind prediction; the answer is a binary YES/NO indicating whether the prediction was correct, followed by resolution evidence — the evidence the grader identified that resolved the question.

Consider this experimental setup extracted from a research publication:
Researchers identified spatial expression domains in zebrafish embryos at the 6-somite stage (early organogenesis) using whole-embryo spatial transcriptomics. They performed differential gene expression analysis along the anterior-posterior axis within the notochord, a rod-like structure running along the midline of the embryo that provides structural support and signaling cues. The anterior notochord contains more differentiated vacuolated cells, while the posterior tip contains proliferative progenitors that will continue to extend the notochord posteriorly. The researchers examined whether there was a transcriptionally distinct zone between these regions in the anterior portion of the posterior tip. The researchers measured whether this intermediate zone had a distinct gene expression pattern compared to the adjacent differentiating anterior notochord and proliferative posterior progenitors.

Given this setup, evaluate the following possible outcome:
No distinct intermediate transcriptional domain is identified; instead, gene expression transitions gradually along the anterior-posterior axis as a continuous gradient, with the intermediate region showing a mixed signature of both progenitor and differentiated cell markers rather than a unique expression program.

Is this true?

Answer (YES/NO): NO